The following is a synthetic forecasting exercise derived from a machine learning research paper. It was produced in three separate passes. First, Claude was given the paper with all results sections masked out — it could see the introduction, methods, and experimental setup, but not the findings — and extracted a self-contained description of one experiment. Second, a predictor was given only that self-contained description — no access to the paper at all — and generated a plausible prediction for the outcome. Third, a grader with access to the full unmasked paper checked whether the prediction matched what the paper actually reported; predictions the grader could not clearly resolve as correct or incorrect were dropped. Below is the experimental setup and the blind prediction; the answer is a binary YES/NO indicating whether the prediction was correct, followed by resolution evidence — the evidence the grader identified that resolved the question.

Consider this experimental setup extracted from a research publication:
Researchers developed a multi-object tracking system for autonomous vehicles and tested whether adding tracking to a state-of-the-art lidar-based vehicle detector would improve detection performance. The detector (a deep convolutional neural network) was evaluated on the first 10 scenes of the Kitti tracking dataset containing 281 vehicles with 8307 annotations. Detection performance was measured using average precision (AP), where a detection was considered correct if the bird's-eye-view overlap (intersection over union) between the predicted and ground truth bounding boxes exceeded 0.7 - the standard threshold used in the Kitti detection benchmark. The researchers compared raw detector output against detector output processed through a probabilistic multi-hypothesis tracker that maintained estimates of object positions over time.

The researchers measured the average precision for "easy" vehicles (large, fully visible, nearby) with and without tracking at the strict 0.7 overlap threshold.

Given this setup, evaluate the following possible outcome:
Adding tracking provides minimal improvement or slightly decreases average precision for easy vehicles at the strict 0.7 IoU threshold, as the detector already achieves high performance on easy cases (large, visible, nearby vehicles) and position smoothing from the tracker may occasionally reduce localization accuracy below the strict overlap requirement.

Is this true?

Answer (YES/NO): NO